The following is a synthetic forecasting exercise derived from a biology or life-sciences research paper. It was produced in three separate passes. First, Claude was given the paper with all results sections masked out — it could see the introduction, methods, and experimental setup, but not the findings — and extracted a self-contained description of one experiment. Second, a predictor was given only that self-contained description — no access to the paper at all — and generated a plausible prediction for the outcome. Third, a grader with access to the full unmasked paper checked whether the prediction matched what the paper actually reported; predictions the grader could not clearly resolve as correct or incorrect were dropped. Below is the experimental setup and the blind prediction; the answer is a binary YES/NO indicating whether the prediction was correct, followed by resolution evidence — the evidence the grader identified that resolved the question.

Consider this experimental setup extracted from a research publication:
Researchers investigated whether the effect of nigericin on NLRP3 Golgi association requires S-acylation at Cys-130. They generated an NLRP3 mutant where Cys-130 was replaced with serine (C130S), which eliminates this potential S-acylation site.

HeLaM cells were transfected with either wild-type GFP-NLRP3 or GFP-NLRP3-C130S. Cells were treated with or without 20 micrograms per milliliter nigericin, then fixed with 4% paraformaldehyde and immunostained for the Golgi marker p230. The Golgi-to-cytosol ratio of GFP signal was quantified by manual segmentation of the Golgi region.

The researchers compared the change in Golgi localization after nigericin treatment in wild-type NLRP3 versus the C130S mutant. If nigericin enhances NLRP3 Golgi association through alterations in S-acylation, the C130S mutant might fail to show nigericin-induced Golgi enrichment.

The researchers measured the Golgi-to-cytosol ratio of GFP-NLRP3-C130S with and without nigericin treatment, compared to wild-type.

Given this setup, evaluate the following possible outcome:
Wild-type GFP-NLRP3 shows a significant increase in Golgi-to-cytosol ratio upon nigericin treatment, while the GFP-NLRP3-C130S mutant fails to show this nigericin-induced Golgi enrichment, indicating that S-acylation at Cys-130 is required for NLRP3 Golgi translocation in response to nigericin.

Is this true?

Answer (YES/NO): YES